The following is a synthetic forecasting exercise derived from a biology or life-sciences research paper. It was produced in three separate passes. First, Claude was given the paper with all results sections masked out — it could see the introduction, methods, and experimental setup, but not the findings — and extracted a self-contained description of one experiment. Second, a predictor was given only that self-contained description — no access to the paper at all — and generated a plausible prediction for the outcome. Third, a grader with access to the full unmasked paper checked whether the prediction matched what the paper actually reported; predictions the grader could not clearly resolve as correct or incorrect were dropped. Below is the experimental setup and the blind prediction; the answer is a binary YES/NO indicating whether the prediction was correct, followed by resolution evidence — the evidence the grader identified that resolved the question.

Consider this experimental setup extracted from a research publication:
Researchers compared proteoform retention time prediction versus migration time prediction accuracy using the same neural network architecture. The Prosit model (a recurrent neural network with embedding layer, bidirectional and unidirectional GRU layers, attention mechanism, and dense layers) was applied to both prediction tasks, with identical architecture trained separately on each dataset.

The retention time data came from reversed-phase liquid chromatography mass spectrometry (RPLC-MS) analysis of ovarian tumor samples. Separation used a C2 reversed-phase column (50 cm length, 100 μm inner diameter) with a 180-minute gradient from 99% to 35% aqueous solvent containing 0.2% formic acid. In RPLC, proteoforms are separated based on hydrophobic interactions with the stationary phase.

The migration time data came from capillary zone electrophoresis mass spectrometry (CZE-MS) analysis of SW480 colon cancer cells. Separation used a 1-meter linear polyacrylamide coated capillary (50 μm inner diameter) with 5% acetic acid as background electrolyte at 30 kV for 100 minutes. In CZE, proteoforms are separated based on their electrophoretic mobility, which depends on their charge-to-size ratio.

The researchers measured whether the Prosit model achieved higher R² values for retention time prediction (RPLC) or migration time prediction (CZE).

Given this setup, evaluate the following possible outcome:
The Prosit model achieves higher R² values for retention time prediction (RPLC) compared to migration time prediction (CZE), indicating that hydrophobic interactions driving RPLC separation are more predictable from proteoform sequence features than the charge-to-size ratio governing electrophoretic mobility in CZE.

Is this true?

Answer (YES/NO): NO